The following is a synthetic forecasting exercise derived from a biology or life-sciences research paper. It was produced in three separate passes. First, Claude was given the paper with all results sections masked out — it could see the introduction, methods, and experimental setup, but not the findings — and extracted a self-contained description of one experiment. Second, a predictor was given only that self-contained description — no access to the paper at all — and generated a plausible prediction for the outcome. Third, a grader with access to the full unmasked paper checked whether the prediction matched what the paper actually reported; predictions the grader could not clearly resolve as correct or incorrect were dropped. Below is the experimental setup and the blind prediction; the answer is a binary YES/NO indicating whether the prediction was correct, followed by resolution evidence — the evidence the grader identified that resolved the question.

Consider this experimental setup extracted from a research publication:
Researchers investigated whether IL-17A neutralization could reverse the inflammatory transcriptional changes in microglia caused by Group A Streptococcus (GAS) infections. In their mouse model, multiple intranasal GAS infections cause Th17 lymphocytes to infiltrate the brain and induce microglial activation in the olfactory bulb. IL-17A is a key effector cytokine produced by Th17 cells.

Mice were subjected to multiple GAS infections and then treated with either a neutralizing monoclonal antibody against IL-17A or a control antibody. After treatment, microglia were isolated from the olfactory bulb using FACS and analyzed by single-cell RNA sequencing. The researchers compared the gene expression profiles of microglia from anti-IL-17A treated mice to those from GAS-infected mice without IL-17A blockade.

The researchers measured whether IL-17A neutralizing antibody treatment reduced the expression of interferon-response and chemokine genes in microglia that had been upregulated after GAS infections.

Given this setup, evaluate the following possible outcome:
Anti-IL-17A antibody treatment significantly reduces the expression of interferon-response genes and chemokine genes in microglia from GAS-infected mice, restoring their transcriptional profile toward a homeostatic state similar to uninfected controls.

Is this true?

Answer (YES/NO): YES